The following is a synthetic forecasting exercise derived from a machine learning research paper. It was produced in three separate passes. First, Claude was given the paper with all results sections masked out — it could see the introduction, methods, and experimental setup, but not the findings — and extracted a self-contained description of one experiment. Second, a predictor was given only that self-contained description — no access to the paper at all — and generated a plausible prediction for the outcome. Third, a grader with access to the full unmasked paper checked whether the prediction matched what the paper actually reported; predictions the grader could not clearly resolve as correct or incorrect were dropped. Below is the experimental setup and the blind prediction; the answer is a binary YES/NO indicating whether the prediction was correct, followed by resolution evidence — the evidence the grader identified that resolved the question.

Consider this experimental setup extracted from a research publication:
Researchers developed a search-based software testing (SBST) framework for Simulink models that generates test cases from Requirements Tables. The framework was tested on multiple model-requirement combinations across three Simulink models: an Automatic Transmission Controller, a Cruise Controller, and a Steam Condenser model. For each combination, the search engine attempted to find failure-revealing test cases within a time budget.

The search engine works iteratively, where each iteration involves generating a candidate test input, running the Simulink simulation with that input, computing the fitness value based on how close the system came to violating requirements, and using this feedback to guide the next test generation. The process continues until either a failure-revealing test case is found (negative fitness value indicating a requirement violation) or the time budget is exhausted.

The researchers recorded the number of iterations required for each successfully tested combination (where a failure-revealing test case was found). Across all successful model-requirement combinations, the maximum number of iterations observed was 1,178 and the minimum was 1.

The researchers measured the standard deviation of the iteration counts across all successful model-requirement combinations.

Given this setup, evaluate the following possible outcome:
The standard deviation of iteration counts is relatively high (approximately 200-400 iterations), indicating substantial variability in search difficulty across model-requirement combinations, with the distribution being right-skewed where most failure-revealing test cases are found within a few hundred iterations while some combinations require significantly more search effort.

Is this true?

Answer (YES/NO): YES